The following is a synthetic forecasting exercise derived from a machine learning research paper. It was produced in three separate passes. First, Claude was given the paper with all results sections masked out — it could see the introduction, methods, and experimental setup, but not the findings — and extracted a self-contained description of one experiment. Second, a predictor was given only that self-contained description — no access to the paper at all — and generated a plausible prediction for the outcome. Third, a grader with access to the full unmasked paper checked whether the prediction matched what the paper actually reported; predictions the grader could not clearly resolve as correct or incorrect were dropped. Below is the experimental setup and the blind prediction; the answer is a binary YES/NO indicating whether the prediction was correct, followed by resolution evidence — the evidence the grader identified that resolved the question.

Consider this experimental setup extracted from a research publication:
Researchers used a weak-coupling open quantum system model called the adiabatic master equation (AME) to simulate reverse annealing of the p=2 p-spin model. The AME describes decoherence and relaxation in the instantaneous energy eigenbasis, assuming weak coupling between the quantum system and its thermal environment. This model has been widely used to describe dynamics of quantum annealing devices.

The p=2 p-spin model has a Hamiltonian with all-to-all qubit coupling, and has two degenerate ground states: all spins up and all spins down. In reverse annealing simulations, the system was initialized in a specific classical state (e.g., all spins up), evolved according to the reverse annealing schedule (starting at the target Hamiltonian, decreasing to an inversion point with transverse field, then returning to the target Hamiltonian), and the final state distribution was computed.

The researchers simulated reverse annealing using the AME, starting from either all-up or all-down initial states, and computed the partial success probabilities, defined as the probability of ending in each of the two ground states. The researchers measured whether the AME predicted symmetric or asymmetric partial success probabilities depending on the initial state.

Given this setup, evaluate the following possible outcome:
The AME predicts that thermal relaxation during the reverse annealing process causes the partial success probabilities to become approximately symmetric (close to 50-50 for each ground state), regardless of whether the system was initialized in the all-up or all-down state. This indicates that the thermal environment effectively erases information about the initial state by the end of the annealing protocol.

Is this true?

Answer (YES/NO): YES